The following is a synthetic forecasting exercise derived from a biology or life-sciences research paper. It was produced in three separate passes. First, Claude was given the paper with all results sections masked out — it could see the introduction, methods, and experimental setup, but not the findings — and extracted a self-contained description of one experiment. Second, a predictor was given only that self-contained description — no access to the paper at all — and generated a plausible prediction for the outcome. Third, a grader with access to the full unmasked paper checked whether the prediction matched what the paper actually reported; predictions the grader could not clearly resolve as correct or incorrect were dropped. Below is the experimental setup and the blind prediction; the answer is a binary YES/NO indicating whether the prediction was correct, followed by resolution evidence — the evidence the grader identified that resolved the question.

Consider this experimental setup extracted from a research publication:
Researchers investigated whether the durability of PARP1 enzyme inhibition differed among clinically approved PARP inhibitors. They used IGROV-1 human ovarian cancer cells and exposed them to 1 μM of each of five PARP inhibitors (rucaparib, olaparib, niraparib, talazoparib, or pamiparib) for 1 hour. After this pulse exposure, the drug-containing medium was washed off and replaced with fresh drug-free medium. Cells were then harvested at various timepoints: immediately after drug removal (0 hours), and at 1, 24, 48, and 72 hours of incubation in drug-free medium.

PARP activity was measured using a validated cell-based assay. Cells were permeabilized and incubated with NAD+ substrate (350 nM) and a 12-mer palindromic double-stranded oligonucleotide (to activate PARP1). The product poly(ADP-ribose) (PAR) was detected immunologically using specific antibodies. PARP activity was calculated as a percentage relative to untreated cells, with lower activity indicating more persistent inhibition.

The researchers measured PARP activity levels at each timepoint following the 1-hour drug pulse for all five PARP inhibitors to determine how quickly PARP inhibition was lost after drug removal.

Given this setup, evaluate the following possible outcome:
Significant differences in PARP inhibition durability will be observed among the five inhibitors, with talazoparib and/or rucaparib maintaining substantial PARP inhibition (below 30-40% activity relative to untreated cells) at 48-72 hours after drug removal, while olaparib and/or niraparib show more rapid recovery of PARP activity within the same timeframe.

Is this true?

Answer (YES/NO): YES